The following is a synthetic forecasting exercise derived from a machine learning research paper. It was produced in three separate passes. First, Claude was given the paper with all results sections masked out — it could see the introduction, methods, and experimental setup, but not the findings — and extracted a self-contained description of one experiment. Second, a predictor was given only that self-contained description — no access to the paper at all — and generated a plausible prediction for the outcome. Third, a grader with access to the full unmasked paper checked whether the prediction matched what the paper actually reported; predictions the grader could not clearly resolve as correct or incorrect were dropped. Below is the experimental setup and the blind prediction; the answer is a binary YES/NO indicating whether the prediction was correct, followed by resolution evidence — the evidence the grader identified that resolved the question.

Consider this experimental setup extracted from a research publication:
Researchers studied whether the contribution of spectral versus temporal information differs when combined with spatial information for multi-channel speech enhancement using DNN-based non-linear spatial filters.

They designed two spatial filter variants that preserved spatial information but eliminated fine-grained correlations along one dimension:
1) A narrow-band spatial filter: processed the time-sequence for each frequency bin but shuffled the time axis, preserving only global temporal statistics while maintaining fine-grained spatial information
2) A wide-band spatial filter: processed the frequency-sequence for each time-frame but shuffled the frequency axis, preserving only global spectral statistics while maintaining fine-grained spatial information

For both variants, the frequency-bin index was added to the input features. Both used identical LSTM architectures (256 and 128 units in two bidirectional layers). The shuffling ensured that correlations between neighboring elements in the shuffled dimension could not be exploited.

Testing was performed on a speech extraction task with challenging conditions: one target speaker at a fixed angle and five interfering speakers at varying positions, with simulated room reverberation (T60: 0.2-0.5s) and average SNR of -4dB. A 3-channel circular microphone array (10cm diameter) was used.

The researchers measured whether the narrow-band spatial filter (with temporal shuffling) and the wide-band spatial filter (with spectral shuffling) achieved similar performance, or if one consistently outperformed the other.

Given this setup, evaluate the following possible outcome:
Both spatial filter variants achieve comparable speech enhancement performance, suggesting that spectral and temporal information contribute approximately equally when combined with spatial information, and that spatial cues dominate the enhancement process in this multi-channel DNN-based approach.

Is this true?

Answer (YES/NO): NO